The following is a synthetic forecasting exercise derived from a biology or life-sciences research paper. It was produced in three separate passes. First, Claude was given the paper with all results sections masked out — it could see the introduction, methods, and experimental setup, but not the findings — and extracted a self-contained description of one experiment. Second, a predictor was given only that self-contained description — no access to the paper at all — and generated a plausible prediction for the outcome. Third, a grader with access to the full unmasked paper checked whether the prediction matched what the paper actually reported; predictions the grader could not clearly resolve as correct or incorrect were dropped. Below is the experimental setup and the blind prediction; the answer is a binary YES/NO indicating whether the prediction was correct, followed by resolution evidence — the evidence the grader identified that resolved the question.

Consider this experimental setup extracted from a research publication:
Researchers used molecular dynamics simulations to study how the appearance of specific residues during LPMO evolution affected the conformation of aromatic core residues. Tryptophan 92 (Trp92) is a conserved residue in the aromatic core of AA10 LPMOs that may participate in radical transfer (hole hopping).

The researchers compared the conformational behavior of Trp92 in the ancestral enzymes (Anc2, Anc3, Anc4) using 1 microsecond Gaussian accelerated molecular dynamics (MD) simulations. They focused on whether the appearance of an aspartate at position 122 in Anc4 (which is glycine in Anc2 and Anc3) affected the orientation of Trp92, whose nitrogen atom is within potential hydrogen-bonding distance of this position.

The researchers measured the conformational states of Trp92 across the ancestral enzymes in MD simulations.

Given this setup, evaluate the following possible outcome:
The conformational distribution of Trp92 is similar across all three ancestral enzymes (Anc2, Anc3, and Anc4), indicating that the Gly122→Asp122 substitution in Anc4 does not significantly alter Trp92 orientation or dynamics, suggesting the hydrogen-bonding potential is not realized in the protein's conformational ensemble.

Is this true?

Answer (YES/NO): NO